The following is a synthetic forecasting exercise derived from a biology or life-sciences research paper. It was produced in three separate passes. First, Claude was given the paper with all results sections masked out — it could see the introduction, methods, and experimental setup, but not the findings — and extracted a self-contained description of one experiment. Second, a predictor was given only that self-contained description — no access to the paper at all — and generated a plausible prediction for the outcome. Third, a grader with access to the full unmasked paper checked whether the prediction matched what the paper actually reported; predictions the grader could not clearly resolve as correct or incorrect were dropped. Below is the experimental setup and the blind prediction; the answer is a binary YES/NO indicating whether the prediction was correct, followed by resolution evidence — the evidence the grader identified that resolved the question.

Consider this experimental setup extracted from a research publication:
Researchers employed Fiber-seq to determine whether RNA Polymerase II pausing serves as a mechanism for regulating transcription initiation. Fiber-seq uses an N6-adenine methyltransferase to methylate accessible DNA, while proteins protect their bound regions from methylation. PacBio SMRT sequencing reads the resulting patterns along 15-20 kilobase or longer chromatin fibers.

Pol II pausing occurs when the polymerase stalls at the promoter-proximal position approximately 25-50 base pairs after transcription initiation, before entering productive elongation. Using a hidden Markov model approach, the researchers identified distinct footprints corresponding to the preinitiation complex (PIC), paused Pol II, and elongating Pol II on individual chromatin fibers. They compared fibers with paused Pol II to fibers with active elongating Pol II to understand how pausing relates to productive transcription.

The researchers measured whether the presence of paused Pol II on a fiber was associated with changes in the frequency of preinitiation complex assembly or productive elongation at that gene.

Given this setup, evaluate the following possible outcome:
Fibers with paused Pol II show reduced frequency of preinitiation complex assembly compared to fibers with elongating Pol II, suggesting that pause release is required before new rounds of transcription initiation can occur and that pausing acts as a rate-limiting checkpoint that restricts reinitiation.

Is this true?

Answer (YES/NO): NO